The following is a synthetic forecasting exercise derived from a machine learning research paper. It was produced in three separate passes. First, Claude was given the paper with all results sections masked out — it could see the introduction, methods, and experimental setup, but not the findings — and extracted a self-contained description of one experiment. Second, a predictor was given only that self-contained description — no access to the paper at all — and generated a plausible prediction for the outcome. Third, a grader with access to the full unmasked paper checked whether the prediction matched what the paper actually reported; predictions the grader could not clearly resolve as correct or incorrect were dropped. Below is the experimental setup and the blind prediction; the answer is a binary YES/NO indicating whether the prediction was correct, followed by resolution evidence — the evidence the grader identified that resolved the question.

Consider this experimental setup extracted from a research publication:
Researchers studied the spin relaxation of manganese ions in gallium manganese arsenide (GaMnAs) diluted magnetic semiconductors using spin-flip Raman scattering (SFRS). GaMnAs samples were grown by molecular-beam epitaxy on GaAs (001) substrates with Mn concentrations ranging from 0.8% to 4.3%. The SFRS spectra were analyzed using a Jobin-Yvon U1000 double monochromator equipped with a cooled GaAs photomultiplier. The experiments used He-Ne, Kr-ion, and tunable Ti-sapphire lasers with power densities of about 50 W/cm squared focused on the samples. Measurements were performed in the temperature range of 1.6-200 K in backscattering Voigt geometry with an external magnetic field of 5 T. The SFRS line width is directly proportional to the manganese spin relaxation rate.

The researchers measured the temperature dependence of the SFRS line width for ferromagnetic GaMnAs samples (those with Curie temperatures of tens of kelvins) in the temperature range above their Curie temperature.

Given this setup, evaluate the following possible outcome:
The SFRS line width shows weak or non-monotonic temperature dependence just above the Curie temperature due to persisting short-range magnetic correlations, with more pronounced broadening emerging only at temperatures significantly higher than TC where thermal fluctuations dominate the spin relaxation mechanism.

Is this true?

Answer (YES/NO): NO